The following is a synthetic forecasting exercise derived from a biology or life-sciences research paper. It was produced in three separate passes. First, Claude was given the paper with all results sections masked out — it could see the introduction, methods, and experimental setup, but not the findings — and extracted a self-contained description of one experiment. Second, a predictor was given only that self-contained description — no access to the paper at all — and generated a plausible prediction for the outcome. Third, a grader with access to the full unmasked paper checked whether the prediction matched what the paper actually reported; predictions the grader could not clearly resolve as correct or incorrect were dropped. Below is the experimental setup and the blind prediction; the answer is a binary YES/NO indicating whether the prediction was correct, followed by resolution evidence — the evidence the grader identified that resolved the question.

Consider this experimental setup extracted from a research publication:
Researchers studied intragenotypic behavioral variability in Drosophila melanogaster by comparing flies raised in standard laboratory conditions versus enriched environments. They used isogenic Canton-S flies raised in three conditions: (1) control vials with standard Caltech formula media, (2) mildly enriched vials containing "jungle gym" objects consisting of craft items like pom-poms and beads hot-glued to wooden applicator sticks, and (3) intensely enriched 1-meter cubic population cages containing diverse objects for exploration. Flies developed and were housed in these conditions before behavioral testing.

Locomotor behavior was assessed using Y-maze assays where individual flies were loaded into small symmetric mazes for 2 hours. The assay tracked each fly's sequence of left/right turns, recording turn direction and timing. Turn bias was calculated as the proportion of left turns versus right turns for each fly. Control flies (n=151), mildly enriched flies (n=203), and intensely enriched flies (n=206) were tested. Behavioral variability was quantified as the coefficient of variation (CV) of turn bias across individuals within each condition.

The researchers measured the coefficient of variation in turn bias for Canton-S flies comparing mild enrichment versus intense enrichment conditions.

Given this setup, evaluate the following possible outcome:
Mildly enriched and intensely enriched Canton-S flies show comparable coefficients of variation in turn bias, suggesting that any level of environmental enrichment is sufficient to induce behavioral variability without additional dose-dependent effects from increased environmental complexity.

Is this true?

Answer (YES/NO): NO